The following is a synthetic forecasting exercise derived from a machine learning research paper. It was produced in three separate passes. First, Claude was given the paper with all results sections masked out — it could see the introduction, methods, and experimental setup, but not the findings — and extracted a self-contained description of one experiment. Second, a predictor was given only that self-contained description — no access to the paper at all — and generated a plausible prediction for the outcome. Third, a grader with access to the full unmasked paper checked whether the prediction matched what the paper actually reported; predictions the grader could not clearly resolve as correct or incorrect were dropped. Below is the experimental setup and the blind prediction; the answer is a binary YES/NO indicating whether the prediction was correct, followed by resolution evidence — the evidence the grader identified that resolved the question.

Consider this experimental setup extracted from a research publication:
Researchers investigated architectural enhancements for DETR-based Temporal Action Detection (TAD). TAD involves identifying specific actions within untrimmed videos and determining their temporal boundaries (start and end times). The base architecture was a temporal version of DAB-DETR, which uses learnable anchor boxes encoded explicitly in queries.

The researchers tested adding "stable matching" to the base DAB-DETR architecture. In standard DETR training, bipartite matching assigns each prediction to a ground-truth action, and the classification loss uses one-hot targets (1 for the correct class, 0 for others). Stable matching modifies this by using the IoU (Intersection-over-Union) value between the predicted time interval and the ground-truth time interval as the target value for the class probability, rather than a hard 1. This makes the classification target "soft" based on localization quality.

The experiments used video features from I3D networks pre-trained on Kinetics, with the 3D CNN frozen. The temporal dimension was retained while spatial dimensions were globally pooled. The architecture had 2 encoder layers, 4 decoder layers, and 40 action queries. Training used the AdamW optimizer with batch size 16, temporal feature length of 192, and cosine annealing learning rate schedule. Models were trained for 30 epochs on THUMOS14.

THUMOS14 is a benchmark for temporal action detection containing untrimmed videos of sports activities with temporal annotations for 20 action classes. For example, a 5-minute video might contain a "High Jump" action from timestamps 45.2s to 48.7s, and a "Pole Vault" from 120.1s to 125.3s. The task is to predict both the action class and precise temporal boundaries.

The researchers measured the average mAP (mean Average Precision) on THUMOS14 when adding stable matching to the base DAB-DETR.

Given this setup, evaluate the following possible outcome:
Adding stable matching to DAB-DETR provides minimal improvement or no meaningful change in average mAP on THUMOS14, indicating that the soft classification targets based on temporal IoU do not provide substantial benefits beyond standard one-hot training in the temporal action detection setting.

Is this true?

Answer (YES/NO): NO